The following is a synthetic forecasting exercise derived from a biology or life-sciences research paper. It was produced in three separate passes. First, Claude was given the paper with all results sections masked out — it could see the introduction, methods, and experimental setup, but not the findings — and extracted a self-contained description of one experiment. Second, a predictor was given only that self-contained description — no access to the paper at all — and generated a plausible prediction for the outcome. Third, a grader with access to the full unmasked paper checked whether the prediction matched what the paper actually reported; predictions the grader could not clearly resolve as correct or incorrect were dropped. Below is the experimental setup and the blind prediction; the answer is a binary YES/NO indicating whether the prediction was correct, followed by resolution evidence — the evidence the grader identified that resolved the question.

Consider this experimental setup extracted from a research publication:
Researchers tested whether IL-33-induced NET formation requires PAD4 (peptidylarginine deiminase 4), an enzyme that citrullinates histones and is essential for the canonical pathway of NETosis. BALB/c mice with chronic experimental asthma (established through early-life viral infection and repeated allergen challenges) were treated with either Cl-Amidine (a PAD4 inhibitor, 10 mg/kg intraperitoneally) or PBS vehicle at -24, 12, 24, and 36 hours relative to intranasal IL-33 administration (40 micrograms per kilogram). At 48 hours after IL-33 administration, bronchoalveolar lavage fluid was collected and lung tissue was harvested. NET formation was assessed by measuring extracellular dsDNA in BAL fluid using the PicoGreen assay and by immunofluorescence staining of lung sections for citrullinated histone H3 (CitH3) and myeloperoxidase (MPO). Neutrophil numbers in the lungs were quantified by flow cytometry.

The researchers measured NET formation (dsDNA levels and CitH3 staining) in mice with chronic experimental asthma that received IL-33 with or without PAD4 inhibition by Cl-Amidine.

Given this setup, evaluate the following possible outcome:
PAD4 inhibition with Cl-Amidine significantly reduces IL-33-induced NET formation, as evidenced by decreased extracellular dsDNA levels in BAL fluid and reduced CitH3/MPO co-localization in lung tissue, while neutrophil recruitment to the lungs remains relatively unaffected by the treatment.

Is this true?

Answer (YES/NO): NO